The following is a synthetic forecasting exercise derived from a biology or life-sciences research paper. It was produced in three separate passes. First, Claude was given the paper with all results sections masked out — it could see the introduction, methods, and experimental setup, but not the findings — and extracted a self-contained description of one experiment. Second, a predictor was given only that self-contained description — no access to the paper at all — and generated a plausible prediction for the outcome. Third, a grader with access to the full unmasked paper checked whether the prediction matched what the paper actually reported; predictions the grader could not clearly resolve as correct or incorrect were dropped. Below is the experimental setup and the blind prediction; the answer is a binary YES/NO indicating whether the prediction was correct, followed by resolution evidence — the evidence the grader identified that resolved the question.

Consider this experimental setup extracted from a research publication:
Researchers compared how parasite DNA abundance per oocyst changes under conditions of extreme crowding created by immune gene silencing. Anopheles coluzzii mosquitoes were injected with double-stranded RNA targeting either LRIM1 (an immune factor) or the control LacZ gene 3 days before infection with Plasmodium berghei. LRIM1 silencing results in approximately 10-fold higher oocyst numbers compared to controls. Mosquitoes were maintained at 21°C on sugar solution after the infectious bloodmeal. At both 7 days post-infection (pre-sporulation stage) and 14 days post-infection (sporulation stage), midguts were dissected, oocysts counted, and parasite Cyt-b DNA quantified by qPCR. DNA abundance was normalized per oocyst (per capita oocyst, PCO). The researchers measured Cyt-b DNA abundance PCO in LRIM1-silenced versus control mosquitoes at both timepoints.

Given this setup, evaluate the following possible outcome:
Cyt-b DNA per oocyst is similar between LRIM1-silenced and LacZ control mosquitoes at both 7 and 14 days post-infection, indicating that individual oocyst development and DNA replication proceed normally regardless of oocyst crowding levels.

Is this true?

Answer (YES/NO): NO